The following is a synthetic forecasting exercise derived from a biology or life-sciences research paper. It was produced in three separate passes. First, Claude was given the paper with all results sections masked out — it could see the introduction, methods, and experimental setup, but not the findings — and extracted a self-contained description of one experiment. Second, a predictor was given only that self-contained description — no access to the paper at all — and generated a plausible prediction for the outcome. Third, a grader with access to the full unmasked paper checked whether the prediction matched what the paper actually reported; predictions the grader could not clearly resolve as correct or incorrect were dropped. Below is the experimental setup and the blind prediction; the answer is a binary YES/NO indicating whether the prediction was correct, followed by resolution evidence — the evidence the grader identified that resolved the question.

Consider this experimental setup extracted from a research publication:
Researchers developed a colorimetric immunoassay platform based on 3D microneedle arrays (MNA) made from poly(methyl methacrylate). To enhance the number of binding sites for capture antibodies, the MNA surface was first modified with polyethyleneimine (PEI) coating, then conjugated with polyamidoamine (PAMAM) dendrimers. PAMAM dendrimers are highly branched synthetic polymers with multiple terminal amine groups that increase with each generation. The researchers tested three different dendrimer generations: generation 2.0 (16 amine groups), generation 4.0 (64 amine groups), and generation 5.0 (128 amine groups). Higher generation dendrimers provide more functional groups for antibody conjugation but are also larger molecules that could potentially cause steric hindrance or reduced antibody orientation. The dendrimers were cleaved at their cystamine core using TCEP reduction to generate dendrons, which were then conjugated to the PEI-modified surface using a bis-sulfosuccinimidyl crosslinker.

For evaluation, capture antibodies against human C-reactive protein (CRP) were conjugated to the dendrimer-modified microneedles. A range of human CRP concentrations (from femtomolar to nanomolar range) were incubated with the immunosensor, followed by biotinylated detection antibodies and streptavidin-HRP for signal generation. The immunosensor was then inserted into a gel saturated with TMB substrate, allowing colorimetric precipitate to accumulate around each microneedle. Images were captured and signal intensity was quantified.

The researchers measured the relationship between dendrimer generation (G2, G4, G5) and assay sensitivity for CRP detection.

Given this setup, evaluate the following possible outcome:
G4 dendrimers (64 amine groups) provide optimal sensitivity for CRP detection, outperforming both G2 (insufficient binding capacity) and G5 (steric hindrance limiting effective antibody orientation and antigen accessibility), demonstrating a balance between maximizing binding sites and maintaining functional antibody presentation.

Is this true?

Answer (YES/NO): NO